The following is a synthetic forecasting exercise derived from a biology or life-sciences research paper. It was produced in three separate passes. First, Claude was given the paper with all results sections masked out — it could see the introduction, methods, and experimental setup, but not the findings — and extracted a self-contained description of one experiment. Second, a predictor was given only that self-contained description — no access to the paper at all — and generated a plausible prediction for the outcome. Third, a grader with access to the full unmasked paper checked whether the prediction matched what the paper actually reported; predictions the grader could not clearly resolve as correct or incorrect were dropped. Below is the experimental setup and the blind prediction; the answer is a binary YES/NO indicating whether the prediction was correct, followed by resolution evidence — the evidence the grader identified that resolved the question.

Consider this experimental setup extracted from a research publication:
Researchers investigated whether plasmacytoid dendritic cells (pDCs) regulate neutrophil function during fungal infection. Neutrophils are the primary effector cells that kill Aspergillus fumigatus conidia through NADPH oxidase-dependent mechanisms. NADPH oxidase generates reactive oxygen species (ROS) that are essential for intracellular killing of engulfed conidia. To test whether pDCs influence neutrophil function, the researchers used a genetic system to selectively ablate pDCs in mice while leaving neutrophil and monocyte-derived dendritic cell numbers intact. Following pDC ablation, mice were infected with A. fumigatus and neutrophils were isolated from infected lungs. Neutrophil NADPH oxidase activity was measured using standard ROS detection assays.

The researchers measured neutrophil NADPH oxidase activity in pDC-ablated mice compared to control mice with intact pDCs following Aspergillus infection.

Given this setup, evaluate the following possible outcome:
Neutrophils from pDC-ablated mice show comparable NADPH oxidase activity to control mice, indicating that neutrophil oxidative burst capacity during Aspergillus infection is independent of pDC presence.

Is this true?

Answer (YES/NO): NO